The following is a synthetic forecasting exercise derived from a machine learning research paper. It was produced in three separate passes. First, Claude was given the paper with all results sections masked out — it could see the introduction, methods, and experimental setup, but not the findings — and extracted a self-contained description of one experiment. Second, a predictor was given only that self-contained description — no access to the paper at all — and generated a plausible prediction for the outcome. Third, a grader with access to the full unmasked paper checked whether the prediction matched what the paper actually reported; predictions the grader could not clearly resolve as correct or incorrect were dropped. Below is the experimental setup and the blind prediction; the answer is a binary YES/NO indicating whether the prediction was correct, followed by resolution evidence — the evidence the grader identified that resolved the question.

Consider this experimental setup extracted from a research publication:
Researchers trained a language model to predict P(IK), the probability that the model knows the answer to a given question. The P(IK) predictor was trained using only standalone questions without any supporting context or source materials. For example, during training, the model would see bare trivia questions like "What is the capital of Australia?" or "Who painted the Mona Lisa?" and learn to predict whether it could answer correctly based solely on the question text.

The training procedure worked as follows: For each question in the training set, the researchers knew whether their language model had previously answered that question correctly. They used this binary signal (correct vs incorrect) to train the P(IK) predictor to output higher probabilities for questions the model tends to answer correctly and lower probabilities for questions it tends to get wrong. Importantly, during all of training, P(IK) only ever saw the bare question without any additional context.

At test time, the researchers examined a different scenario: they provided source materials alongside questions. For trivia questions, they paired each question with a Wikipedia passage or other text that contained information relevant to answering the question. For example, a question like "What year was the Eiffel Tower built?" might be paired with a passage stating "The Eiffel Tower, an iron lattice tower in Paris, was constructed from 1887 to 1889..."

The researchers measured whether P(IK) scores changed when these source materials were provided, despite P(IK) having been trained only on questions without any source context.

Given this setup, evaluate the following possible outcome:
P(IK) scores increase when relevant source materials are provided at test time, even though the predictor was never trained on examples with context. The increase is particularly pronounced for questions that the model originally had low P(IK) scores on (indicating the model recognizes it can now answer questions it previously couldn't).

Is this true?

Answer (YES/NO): NO